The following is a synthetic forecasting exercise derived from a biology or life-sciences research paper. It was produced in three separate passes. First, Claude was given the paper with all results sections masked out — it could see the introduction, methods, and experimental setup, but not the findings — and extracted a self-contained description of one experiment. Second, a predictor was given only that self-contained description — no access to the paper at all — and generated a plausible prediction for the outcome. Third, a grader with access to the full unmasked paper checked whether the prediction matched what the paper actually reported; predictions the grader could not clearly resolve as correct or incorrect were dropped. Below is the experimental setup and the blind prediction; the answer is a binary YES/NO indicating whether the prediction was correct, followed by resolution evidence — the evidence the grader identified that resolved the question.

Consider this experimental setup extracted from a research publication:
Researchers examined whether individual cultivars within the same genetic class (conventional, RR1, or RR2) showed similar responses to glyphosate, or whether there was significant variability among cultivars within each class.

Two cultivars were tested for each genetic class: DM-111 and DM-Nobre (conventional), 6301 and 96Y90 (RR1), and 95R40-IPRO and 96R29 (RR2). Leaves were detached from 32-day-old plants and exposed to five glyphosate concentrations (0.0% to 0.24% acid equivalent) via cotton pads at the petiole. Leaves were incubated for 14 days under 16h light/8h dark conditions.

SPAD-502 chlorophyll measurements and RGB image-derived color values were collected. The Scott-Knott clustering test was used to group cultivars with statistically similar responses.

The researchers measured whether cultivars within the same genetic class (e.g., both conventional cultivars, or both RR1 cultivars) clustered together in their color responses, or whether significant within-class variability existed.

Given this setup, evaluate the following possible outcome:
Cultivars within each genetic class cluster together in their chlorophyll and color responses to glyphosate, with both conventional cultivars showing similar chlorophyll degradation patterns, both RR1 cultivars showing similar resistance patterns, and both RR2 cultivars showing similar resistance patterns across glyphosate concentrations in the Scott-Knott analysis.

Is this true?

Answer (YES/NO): NO